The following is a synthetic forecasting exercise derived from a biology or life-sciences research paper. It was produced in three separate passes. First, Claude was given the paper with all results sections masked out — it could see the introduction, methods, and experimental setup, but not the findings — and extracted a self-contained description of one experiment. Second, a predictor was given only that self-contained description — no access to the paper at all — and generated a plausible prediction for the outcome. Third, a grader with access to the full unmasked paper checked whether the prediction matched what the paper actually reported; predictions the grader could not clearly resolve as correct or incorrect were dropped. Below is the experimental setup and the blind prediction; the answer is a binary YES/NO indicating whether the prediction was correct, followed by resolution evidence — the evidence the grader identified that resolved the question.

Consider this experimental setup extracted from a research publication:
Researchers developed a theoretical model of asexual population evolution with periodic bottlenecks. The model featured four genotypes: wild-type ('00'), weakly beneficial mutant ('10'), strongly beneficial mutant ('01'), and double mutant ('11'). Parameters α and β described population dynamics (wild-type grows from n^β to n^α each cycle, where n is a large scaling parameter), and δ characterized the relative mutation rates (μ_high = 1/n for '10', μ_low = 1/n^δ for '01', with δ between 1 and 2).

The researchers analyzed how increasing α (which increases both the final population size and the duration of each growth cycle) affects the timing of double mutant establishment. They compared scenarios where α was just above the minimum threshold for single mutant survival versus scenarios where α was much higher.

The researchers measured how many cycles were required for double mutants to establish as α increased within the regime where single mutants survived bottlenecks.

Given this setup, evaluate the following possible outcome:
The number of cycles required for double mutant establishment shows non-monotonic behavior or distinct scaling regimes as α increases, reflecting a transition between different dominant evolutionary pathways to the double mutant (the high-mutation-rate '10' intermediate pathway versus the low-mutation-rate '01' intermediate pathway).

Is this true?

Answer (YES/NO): NO